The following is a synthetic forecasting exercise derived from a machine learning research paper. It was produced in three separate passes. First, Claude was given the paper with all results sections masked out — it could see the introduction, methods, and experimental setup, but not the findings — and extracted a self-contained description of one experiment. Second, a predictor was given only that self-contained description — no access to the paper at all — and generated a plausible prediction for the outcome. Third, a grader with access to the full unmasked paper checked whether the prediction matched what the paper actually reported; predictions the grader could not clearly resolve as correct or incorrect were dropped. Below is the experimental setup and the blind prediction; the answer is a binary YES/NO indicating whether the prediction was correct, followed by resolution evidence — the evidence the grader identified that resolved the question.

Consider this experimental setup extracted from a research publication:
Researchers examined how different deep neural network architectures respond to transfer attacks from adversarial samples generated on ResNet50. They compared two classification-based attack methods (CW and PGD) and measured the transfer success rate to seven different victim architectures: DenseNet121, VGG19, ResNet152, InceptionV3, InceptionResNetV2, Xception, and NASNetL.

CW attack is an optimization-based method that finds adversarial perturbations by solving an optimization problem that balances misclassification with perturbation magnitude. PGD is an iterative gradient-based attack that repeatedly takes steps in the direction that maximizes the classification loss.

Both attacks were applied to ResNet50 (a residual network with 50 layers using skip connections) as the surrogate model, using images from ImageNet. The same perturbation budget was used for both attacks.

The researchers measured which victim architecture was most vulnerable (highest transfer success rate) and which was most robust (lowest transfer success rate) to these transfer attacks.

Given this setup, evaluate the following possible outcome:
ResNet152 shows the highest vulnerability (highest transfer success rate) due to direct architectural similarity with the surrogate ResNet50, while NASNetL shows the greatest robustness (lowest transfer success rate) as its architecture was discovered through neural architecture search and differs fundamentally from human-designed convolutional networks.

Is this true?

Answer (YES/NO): NO